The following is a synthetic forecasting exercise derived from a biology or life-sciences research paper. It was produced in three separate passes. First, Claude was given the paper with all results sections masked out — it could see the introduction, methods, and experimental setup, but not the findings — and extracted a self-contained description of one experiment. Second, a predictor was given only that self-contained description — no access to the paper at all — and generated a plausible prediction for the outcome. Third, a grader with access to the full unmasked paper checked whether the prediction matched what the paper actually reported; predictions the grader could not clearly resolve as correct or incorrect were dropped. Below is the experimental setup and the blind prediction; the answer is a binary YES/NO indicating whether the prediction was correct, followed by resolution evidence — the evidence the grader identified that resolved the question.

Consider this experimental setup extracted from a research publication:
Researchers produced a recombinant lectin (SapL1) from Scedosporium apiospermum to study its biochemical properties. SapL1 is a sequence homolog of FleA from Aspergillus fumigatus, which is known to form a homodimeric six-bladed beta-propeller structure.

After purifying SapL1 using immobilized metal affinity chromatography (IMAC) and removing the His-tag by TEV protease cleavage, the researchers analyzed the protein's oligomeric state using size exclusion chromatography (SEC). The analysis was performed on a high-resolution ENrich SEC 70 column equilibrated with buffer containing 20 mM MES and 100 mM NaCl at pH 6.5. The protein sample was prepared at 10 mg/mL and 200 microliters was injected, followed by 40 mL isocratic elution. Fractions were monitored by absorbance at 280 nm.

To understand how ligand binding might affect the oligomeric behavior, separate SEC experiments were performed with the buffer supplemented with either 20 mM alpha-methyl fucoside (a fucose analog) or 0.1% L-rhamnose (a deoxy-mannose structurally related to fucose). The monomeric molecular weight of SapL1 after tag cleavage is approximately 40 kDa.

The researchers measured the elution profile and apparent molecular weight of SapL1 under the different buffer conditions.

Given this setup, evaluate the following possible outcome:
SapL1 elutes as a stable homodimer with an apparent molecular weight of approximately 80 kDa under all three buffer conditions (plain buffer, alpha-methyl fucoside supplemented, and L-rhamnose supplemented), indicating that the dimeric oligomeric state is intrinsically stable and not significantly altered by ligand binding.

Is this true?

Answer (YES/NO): NO